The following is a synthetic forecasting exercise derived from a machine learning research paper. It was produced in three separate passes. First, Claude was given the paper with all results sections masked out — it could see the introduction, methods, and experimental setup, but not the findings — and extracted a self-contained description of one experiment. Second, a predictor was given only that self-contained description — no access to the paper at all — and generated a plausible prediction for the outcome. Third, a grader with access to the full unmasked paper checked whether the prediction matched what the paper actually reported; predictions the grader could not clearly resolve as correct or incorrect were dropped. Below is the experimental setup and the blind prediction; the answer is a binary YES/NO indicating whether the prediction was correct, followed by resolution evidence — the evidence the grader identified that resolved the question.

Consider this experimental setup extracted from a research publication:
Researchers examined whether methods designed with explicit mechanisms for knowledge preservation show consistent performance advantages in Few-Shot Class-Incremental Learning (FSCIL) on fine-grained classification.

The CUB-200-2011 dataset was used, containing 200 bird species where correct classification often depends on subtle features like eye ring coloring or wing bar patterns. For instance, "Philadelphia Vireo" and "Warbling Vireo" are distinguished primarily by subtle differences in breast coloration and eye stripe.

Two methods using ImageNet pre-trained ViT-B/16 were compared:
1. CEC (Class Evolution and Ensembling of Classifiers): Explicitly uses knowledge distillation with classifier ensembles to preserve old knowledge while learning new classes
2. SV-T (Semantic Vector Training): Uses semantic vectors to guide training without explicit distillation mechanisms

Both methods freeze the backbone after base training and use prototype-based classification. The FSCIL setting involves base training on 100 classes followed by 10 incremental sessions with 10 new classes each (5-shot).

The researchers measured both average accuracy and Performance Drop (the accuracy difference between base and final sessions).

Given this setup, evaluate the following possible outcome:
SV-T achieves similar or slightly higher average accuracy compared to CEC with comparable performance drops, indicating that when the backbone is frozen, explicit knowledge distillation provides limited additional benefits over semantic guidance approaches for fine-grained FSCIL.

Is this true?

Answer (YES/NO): NO